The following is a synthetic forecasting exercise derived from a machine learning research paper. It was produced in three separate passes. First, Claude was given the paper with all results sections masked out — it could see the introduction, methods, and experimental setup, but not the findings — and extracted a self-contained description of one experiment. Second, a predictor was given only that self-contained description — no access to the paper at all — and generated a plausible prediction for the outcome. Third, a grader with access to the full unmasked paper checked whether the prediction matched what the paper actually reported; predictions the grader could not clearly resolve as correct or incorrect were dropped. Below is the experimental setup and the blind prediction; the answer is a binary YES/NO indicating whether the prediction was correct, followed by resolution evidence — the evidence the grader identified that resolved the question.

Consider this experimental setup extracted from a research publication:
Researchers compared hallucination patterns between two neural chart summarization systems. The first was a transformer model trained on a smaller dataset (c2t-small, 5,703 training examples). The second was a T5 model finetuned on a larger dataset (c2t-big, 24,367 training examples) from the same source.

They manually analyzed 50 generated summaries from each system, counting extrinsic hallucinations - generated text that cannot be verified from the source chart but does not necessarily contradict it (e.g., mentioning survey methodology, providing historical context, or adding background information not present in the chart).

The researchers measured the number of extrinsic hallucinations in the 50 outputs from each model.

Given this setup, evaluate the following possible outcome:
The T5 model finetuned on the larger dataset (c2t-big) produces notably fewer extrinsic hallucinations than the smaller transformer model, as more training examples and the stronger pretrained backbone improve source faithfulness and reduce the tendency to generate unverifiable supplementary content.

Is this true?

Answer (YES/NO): NO